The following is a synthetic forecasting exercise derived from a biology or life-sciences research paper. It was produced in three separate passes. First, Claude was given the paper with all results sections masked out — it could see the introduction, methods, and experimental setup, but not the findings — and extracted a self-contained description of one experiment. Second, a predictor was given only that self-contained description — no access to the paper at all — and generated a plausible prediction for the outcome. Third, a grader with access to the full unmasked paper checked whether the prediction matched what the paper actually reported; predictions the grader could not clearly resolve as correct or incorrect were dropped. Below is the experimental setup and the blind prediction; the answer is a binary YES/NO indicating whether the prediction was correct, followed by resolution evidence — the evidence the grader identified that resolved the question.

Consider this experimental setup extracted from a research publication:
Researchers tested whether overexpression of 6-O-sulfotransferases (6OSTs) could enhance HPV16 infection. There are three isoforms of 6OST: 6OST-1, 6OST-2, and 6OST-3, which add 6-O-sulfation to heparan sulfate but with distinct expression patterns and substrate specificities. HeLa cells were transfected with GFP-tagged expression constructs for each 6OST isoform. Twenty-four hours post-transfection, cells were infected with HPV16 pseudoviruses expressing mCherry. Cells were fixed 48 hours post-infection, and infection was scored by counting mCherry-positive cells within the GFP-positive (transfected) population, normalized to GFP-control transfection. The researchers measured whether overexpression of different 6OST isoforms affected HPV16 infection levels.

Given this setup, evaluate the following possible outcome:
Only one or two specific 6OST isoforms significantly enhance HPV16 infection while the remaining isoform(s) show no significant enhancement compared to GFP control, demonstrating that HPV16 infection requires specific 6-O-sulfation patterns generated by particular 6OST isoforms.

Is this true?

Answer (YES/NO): NO